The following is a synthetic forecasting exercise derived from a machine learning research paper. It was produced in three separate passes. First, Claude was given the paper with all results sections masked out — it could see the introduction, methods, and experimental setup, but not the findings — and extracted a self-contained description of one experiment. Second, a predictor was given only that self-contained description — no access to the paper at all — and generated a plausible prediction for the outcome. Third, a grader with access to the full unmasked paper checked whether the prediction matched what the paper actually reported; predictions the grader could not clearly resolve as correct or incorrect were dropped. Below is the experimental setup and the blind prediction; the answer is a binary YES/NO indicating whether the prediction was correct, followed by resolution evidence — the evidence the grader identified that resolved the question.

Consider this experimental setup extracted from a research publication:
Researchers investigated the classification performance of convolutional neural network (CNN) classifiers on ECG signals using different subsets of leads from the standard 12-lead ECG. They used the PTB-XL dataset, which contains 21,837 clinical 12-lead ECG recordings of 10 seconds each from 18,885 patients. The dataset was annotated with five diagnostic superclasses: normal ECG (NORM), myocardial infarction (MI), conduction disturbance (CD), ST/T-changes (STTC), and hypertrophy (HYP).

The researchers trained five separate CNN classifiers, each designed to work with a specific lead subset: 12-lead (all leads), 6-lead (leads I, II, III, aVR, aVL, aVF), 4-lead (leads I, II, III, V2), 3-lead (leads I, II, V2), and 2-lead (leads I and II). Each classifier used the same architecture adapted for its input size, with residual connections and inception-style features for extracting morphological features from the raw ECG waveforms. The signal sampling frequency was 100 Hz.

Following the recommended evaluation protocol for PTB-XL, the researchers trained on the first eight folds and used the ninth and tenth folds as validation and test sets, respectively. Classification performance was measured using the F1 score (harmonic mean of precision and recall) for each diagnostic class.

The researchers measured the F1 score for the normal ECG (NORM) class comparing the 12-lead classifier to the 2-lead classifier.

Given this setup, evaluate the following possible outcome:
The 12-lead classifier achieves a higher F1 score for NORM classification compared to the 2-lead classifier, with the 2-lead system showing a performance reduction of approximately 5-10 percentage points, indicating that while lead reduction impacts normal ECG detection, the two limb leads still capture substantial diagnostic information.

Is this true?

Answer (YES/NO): NO